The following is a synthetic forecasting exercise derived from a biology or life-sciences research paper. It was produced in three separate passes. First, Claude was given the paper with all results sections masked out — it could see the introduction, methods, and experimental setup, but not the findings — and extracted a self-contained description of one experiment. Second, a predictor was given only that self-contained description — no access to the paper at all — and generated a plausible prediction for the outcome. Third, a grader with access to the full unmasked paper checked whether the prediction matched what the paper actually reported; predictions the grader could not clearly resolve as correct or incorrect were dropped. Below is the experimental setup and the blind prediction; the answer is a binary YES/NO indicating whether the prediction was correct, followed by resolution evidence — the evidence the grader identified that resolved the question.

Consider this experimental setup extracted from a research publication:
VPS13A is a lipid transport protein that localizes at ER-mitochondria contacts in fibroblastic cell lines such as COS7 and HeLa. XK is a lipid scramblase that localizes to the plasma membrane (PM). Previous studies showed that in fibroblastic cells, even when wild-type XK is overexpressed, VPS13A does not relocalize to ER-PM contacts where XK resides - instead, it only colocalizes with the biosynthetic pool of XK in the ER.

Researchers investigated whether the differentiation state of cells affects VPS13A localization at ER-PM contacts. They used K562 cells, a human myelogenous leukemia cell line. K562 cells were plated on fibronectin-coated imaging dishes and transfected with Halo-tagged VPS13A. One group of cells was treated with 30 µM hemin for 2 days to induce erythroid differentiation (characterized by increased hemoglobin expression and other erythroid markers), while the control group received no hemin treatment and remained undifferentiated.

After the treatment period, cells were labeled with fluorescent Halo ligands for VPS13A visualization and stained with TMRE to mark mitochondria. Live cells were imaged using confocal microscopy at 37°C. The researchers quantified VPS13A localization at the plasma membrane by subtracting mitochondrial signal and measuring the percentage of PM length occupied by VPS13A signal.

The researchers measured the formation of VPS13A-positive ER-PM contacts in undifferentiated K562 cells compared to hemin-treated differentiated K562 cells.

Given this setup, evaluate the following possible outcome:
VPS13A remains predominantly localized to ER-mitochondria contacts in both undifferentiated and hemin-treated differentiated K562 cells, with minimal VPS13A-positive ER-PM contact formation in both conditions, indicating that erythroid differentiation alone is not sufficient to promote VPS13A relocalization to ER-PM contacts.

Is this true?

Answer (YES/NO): NO